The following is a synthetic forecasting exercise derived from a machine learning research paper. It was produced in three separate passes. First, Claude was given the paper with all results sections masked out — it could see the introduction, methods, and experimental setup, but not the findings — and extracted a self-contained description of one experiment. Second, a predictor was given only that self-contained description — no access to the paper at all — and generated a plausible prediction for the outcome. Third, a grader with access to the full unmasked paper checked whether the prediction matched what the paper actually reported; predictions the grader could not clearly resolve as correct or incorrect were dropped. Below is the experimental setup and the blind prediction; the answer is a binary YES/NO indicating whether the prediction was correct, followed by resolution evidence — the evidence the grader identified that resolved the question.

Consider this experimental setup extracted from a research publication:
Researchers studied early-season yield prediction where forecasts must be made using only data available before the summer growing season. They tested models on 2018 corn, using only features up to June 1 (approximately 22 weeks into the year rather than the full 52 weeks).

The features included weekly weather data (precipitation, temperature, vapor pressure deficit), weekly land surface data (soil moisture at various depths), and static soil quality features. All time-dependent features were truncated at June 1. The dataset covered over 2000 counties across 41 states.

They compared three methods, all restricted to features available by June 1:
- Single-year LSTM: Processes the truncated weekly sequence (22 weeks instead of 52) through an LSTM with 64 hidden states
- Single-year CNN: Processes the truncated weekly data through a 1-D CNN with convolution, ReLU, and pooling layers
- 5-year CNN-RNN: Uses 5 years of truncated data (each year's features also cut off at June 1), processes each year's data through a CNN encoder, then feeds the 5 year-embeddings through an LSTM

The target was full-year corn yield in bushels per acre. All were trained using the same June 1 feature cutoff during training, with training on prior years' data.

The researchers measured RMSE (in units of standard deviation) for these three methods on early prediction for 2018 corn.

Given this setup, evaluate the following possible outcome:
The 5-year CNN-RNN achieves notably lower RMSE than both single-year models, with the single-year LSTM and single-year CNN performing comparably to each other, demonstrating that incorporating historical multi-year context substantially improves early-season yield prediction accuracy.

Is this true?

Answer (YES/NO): NO